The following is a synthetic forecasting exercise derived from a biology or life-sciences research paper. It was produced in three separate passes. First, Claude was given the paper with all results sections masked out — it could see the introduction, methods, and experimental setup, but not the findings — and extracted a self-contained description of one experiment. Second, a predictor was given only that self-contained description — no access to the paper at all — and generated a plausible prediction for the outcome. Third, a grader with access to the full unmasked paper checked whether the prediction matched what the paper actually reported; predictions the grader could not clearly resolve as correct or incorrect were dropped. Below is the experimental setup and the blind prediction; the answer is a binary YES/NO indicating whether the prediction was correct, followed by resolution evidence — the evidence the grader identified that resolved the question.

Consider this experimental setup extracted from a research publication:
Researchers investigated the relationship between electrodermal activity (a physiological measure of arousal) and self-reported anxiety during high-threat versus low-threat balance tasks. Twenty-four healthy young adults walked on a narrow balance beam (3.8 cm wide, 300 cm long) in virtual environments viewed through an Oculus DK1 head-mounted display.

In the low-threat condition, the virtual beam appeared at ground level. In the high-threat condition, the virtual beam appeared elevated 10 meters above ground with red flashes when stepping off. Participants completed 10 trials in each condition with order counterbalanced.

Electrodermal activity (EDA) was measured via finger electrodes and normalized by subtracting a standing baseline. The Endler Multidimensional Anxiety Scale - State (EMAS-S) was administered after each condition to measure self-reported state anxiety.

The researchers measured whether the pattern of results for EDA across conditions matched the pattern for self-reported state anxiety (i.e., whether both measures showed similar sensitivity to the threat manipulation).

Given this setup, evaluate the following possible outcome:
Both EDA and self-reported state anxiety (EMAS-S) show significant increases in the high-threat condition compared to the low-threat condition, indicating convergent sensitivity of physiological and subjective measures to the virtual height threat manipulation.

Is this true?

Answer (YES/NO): NO